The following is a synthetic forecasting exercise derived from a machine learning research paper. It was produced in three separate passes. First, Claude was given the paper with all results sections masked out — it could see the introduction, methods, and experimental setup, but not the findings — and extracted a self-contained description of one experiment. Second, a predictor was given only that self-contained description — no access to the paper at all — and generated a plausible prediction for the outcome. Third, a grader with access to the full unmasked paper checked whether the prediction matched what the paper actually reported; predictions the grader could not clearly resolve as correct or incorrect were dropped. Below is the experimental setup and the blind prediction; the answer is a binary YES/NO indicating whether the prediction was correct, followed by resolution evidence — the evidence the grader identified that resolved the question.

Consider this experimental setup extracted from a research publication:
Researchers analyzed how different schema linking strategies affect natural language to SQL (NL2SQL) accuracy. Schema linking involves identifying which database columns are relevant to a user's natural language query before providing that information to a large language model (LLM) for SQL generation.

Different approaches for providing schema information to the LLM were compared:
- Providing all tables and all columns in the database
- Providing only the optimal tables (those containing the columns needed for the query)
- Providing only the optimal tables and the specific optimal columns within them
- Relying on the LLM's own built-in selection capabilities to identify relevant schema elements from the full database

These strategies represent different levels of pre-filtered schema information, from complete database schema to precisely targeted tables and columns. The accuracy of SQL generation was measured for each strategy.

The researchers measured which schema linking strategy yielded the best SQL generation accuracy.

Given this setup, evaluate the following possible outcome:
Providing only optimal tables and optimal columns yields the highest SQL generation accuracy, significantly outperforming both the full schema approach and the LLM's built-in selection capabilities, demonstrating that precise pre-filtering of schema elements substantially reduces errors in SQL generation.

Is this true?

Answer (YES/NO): YES